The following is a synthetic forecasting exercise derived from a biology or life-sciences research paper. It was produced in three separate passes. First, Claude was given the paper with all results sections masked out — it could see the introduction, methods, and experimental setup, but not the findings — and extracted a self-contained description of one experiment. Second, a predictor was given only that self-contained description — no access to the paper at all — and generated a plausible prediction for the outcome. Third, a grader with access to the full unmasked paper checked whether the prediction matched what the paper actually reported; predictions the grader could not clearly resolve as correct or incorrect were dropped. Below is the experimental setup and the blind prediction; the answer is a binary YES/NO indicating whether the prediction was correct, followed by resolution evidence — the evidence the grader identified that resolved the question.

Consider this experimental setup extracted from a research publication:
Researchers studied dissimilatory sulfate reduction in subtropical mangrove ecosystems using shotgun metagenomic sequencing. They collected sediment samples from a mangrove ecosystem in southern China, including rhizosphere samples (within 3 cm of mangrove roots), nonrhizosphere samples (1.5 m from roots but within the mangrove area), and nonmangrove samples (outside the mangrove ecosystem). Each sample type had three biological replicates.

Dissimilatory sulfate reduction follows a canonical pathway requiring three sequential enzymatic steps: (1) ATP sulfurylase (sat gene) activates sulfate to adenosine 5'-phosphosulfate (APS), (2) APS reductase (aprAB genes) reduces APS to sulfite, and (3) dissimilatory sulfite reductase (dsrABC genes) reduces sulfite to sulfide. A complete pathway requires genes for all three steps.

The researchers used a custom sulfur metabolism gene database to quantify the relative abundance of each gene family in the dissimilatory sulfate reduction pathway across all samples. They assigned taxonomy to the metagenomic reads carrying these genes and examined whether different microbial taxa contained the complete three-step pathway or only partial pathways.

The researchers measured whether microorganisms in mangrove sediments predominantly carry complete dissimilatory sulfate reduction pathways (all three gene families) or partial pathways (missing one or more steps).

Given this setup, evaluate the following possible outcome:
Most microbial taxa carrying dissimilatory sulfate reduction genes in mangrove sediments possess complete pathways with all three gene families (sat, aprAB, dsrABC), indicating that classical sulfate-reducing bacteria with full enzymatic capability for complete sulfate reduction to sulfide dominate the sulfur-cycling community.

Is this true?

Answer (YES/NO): NO